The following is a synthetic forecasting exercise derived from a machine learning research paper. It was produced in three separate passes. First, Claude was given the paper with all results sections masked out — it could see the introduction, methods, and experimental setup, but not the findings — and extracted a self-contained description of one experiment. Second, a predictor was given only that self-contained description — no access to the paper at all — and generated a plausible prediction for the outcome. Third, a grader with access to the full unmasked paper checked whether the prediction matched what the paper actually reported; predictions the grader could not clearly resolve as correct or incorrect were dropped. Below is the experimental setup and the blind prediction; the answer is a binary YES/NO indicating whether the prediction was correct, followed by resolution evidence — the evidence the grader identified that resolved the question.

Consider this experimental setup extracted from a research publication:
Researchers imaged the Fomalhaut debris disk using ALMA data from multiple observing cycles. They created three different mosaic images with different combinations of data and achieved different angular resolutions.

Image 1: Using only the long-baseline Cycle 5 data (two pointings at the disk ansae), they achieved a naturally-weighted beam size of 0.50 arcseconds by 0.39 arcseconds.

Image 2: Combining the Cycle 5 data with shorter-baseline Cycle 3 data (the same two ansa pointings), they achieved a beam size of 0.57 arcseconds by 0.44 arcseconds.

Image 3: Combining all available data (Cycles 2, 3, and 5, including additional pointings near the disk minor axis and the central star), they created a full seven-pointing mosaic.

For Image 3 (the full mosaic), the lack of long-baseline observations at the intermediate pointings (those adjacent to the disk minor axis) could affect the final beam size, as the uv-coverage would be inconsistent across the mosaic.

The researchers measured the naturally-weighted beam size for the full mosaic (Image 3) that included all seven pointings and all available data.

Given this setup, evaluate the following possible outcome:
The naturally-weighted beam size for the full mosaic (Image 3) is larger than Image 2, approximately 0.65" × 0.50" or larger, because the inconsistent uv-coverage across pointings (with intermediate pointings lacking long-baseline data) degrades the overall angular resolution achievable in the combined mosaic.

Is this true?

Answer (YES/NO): NO